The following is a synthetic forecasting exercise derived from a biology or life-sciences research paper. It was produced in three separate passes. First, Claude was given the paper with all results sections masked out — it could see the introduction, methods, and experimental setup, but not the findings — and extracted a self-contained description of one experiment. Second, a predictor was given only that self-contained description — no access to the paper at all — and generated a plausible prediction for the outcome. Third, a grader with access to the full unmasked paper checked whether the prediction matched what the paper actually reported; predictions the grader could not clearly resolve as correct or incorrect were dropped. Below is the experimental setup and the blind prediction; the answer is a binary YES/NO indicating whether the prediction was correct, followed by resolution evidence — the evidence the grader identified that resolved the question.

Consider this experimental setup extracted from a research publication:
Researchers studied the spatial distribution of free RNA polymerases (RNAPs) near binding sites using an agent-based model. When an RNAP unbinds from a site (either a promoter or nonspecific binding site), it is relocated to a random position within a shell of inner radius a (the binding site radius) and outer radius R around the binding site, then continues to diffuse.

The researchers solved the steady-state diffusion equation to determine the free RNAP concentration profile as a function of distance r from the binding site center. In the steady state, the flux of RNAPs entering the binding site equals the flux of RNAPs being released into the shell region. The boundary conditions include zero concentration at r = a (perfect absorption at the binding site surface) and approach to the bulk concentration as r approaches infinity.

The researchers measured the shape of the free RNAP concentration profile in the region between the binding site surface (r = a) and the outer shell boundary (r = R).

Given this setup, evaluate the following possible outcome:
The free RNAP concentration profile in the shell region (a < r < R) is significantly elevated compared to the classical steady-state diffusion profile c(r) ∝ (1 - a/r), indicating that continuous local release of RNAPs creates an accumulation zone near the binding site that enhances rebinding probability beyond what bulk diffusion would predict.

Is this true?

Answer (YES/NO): NO